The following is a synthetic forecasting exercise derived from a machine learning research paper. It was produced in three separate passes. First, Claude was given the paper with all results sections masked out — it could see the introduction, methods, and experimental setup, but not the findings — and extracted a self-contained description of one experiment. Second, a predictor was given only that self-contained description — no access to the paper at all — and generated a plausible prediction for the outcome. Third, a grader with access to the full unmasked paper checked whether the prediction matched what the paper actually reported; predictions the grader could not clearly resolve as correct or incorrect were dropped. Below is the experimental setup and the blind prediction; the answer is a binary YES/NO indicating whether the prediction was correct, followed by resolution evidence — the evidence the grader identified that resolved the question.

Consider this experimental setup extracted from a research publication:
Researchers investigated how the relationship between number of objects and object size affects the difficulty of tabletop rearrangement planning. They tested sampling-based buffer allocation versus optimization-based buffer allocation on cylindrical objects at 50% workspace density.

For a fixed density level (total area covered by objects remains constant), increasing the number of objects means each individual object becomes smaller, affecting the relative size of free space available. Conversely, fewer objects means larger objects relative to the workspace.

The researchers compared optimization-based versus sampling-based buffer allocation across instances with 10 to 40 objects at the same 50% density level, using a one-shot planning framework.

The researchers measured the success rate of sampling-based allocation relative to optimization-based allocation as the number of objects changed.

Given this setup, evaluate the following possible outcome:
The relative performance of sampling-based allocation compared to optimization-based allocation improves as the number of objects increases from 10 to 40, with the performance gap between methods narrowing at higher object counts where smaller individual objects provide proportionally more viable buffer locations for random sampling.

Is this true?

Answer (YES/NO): YES